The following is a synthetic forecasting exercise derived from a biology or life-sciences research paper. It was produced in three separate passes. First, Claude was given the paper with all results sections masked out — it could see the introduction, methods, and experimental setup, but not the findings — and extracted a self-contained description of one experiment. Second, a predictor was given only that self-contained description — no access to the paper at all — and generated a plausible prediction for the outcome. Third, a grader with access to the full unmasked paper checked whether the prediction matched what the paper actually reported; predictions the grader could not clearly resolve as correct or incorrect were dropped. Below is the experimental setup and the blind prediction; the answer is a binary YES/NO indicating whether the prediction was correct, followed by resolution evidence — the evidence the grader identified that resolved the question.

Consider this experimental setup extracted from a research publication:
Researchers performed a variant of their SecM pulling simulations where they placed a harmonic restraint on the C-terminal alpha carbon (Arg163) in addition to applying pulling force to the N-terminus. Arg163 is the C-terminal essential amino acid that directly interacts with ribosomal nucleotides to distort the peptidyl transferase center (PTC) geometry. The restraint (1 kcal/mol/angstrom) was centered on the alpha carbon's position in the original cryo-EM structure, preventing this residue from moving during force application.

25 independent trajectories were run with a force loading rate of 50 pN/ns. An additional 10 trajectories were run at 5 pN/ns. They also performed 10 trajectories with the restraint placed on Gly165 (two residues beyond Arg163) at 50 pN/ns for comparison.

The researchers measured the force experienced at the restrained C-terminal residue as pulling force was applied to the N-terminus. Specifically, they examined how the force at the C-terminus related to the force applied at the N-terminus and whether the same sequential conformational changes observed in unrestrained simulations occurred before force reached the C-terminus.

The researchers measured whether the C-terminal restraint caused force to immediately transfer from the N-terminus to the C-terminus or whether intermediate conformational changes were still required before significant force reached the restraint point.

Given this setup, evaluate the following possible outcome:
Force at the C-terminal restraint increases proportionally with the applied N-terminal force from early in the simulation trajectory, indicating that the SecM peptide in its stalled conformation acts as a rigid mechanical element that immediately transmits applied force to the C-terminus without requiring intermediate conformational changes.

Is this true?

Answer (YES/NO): NO